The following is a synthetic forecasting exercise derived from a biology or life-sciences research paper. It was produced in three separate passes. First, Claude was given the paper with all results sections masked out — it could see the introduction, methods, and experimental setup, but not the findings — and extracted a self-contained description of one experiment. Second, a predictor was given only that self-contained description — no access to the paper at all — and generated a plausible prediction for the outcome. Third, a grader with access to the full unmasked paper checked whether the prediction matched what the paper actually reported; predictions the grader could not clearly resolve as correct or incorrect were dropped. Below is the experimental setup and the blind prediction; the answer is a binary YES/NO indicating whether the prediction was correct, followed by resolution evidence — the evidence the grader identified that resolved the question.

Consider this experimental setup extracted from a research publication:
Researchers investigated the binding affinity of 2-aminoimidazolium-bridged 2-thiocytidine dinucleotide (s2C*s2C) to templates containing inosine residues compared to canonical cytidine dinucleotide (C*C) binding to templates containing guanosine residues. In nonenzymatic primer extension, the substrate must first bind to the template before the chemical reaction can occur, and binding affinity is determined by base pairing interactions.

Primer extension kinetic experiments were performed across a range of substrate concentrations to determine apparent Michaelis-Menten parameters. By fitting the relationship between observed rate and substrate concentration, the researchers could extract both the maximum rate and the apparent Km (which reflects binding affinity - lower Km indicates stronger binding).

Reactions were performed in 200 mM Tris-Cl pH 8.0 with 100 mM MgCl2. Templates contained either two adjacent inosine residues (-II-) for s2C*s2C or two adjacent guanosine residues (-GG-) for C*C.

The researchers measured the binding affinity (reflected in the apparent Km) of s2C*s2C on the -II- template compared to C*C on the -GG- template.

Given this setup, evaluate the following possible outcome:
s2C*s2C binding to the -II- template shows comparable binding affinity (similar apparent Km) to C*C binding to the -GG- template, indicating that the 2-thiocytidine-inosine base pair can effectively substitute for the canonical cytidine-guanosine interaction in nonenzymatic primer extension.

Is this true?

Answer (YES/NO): NO